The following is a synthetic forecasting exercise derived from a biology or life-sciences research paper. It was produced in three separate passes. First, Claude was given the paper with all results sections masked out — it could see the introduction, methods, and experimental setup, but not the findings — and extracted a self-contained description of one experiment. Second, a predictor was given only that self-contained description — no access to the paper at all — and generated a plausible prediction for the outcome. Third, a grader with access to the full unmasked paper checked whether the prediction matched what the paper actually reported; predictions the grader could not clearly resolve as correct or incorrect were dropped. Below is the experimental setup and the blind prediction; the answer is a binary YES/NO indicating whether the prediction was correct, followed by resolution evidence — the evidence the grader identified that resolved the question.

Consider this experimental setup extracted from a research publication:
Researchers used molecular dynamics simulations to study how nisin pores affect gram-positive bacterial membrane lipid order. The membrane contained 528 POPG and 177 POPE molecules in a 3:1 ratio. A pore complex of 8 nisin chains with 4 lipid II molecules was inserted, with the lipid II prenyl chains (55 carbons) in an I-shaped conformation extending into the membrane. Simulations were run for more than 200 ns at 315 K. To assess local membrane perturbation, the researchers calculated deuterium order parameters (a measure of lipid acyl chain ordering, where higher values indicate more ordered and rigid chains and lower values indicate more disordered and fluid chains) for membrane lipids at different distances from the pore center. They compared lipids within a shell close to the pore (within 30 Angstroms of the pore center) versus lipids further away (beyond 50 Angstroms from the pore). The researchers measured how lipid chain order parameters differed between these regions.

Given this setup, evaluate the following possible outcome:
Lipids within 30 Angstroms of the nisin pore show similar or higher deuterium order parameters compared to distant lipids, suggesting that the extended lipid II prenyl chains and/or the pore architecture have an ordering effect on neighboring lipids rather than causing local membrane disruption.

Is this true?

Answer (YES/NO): NO